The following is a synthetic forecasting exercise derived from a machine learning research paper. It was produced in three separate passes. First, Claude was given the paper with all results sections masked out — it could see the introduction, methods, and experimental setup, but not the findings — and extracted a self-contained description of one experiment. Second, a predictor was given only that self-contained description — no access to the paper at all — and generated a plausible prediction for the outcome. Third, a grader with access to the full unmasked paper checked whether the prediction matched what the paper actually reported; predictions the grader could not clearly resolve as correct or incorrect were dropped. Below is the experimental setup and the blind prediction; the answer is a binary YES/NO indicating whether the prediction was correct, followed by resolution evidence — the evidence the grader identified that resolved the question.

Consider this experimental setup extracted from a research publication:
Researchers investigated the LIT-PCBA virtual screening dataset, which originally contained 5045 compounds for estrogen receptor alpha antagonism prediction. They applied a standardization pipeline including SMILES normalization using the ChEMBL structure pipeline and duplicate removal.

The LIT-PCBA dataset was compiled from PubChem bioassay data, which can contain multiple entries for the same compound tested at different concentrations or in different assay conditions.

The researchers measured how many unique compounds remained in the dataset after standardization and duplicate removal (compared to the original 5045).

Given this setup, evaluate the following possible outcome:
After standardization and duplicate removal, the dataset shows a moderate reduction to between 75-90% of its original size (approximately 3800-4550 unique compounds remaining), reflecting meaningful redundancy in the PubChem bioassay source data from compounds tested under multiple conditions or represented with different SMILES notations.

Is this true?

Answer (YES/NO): YES